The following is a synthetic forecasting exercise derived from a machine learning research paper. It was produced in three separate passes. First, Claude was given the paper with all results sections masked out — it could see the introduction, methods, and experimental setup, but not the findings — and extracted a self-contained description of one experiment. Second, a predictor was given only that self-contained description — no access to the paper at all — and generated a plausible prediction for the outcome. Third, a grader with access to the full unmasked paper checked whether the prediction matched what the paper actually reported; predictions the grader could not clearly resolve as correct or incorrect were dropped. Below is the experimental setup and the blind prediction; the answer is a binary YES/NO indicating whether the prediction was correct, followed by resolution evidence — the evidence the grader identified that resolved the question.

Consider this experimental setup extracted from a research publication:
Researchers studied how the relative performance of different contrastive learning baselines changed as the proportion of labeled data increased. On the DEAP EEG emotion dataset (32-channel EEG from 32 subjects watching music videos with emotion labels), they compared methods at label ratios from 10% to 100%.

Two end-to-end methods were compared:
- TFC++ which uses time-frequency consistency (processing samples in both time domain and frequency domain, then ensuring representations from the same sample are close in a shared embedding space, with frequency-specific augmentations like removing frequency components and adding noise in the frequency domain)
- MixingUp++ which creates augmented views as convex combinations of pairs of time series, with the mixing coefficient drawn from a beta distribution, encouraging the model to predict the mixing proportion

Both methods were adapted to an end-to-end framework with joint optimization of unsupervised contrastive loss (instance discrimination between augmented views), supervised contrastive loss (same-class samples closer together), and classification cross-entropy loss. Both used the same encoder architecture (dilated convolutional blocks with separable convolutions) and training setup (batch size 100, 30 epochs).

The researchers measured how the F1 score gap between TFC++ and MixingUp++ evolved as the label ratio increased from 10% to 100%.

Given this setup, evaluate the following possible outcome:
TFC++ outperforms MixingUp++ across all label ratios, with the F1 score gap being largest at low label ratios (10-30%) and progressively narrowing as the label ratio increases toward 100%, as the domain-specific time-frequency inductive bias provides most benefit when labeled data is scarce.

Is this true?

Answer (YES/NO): NO